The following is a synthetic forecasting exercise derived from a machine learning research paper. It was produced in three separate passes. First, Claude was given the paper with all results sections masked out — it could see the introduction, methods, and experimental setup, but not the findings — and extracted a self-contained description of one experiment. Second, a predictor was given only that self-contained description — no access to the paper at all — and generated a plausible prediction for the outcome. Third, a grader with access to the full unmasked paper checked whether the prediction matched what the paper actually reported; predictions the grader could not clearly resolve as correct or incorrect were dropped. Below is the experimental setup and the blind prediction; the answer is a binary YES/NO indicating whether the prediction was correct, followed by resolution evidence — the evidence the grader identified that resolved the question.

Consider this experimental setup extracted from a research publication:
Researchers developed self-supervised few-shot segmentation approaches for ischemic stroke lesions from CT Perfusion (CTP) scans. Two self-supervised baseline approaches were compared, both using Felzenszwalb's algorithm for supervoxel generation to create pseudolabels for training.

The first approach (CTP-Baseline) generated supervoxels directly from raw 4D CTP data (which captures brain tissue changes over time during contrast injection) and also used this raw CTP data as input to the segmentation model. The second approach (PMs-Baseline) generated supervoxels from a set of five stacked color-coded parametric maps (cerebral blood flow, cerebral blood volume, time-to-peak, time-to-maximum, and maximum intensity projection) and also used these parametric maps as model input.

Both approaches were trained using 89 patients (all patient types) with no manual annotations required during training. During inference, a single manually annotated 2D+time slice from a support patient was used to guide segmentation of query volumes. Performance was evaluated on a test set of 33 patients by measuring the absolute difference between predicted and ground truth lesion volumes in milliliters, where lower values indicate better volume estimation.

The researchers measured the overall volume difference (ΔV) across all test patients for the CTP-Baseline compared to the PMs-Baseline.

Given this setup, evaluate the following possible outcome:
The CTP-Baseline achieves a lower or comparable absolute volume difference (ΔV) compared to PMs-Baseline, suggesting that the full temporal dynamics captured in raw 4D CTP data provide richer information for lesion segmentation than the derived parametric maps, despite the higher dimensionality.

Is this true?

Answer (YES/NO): NO